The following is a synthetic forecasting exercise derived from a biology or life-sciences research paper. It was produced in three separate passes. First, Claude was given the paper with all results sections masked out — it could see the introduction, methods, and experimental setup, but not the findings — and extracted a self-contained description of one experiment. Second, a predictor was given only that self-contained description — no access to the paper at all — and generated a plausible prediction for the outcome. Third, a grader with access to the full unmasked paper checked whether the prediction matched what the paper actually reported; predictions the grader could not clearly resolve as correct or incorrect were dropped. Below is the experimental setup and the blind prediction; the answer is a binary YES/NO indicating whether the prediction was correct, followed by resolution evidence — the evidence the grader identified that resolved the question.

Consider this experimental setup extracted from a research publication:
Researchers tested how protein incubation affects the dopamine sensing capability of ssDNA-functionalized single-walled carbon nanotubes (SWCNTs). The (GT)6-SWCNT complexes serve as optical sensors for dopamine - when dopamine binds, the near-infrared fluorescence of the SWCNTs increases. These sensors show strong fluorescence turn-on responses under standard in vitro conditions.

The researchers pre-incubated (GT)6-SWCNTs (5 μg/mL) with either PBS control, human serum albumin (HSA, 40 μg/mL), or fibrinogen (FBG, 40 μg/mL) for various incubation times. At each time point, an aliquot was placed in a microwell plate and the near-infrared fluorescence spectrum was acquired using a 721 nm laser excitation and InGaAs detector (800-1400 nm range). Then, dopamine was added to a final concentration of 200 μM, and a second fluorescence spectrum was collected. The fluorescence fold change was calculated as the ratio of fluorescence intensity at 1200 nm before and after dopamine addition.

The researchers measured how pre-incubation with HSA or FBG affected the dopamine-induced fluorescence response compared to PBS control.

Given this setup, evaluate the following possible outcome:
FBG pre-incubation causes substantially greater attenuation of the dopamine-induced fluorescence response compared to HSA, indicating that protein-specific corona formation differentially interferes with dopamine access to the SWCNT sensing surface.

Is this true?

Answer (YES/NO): YES